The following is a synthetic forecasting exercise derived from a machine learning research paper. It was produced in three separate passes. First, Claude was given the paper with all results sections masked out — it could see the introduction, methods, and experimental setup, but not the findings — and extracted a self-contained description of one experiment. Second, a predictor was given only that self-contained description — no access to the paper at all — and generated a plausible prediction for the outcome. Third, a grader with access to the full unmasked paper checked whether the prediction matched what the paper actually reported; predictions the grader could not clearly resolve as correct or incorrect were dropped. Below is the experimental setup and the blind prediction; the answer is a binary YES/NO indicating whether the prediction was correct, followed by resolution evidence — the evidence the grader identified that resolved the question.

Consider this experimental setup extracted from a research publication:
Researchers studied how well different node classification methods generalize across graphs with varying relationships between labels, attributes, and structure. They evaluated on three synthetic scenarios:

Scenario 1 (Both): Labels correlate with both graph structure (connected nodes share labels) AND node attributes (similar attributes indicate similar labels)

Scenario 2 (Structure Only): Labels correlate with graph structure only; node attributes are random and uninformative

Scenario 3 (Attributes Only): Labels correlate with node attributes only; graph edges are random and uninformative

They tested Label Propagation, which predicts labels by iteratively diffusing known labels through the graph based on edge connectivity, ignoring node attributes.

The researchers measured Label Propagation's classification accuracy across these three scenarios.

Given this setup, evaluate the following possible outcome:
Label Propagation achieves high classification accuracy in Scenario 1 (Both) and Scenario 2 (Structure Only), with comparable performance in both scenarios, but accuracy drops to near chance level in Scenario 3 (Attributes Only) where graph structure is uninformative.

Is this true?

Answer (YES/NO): NO